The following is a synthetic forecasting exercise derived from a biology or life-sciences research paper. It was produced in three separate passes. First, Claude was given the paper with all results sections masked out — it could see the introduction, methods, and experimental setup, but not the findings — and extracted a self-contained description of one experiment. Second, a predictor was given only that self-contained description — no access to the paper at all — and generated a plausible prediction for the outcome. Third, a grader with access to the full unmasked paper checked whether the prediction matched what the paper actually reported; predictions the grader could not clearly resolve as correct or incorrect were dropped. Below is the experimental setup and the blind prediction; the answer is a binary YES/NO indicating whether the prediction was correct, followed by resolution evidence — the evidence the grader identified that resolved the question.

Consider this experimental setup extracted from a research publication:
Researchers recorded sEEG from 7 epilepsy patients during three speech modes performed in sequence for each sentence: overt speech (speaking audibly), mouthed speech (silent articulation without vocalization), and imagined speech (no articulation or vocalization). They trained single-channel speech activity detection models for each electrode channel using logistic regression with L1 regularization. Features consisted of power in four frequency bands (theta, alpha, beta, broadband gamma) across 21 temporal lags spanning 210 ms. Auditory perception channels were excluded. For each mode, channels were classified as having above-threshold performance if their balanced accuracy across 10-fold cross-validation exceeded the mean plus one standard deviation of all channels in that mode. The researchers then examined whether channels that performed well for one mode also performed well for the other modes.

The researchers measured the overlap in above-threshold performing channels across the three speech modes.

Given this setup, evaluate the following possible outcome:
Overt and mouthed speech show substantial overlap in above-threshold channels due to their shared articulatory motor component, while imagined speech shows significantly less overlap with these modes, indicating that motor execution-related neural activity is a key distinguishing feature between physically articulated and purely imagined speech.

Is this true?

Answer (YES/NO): NO